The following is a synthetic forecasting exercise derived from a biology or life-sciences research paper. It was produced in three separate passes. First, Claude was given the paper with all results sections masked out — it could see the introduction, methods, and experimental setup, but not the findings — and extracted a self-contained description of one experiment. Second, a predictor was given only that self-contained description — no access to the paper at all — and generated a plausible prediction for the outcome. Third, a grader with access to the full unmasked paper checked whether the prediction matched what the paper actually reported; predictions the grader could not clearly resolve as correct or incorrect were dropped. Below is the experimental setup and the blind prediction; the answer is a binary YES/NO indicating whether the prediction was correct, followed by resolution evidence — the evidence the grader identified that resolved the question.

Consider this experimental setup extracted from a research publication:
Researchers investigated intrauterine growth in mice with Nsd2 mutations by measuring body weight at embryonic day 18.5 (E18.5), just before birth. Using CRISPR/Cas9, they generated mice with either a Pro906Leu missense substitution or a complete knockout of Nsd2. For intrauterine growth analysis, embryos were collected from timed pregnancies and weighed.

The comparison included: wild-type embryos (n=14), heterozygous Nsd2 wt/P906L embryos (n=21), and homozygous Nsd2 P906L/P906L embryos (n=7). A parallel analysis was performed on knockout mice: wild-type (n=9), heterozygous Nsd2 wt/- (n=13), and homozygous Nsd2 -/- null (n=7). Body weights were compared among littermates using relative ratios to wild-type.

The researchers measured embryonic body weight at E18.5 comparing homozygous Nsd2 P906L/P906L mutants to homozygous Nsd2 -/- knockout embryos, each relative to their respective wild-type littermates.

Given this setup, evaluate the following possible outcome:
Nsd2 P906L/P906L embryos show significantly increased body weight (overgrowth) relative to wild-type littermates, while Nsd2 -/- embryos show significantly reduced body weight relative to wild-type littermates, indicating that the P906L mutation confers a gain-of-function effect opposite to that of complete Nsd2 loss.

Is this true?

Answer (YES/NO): NO